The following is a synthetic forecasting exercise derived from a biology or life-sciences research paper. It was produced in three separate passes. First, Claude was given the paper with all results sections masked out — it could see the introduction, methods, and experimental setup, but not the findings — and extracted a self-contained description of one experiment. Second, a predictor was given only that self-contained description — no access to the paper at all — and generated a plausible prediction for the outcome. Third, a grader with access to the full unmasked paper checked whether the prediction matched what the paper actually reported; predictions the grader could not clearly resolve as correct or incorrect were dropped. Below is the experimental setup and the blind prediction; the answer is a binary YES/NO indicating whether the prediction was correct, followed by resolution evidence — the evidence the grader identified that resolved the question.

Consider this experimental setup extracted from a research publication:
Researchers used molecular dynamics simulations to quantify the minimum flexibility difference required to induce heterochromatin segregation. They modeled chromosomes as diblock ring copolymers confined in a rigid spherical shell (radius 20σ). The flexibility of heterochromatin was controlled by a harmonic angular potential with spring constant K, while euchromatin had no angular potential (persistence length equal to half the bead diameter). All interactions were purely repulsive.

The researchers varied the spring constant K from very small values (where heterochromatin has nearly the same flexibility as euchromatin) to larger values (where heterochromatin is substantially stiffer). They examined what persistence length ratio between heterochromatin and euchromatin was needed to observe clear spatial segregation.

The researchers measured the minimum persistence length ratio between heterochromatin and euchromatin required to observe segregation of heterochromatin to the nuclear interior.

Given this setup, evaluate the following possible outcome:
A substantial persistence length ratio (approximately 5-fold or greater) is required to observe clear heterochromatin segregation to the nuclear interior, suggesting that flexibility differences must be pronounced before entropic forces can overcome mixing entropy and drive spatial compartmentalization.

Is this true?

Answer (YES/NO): NO